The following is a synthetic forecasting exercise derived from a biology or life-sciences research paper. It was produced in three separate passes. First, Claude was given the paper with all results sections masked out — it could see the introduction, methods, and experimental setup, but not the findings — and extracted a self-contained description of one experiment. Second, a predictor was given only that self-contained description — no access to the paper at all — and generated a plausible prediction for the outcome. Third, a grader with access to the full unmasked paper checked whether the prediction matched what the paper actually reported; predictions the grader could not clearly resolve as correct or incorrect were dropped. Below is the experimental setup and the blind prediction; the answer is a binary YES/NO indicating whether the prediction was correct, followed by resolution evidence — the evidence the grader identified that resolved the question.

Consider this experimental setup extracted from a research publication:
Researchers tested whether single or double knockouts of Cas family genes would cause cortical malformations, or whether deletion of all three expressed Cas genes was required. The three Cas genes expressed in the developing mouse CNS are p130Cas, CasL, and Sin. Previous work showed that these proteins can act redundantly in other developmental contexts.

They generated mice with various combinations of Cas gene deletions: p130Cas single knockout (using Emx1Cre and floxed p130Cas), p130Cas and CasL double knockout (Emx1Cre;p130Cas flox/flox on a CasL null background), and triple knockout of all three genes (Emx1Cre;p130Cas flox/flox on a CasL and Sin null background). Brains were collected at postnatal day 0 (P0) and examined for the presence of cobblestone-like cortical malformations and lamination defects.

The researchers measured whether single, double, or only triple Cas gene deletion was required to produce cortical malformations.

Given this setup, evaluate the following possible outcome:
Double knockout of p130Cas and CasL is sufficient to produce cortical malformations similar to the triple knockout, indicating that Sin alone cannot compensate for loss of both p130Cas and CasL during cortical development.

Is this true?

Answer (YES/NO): NO